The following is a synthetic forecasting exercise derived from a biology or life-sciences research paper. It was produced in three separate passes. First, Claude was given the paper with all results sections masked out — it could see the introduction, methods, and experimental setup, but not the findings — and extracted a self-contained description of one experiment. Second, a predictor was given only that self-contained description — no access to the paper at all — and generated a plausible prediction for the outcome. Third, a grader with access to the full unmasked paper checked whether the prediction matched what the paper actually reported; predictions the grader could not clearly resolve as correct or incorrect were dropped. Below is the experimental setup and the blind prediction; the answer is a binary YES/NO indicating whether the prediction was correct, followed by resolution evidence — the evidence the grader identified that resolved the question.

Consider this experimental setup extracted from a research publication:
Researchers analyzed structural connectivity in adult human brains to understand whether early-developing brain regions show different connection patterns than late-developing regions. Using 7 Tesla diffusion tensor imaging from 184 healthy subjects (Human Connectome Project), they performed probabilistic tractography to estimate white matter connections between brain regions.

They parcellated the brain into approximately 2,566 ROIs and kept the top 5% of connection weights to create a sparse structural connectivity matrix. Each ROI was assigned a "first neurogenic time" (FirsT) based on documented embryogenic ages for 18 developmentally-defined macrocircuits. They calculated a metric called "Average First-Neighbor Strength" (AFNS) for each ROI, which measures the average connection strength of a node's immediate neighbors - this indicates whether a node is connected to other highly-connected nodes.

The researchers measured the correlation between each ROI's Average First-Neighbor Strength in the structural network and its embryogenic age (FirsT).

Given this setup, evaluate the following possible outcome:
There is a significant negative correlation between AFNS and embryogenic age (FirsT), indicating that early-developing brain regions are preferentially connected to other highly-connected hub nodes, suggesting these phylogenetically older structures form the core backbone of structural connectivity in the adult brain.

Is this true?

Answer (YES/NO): YES